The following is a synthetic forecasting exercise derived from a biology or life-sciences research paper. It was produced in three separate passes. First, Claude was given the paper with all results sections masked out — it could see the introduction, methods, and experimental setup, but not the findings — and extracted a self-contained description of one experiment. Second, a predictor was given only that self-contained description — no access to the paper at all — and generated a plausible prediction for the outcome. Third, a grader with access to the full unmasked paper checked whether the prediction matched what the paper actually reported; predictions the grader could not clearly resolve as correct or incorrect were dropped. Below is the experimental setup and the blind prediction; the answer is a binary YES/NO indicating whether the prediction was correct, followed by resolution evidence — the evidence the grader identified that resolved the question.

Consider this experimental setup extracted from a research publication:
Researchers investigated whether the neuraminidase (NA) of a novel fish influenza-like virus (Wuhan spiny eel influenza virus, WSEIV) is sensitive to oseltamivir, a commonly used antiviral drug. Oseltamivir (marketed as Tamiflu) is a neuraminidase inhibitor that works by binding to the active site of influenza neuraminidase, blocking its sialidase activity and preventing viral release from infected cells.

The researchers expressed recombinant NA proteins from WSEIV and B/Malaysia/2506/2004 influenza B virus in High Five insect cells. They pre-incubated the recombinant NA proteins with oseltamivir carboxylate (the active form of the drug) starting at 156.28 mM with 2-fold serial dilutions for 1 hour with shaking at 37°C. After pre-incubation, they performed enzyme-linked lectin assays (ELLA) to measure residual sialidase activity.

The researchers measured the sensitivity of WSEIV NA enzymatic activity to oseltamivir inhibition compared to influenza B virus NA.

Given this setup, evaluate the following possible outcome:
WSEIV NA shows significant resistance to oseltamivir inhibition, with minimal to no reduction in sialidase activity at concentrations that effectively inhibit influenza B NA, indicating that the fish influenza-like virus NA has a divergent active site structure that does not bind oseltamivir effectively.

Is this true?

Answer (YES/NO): NO